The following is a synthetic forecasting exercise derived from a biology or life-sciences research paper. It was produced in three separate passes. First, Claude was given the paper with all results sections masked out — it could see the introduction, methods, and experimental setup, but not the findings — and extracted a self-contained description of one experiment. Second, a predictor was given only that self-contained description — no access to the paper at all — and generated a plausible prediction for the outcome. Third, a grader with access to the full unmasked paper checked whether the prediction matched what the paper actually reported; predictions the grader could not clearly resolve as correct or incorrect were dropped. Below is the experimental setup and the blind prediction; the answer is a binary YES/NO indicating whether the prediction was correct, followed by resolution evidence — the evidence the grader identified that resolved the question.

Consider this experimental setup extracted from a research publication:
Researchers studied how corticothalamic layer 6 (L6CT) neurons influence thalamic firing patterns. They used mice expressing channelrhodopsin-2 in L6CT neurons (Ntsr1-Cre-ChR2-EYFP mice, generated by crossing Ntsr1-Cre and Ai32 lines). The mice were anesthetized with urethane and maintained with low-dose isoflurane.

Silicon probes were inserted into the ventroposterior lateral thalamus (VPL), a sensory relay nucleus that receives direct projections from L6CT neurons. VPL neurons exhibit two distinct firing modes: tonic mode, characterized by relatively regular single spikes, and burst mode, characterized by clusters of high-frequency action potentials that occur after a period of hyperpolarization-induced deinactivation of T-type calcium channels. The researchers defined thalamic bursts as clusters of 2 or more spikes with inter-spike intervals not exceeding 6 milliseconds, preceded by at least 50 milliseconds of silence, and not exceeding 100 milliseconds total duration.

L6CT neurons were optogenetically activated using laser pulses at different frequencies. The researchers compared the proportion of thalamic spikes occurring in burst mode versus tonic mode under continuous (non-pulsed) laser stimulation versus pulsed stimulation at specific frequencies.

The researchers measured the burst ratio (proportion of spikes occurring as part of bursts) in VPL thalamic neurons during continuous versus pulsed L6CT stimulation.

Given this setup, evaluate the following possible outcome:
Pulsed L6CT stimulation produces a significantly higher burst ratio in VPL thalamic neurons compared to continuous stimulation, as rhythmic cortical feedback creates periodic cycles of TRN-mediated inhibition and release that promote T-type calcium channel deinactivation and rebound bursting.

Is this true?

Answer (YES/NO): YES